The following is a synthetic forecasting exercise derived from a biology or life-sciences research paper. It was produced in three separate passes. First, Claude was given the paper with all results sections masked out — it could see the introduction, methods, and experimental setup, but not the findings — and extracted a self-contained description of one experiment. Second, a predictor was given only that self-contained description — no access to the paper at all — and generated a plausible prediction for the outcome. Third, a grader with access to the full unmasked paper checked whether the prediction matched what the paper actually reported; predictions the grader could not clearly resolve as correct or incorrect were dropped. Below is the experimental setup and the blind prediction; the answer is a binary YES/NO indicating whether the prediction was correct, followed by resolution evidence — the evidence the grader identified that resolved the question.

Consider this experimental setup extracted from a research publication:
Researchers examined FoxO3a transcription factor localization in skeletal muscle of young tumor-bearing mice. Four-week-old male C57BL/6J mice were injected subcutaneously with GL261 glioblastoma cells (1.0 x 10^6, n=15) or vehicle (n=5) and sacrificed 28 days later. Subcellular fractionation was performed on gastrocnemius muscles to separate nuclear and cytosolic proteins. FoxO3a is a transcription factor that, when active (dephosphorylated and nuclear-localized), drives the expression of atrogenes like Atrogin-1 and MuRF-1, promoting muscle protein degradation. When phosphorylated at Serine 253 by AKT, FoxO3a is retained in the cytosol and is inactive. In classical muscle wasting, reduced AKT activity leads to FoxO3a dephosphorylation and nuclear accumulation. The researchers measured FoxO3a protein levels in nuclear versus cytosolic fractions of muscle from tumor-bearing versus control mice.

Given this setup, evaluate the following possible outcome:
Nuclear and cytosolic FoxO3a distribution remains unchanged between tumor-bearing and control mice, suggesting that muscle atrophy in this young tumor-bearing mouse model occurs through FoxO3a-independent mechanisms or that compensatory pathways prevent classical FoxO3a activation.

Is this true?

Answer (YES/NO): NO